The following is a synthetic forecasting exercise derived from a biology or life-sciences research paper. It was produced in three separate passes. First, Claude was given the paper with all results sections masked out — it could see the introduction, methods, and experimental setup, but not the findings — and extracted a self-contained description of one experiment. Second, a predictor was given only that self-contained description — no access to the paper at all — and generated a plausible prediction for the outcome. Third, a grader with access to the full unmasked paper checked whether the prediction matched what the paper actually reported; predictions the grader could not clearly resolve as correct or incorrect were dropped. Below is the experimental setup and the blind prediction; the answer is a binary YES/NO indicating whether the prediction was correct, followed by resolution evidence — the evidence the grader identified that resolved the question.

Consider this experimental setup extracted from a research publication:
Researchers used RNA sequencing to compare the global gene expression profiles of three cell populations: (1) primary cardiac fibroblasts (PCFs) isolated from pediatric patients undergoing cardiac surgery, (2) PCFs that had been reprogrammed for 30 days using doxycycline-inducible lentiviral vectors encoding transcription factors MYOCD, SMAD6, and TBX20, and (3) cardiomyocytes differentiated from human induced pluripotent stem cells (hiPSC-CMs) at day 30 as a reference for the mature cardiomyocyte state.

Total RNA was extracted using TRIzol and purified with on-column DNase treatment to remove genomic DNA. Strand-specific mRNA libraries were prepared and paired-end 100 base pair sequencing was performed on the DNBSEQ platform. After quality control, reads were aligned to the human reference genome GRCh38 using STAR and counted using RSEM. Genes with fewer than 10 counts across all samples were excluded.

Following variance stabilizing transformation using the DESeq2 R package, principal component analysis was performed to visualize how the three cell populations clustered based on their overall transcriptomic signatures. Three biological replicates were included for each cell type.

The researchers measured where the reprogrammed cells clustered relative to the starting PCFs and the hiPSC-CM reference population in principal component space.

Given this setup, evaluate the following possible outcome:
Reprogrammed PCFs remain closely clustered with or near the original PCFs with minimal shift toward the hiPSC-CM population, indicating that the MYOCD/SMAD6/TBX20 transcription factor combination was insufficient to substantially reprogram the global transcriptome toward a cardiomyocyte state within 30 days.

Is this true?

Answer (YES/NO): NO